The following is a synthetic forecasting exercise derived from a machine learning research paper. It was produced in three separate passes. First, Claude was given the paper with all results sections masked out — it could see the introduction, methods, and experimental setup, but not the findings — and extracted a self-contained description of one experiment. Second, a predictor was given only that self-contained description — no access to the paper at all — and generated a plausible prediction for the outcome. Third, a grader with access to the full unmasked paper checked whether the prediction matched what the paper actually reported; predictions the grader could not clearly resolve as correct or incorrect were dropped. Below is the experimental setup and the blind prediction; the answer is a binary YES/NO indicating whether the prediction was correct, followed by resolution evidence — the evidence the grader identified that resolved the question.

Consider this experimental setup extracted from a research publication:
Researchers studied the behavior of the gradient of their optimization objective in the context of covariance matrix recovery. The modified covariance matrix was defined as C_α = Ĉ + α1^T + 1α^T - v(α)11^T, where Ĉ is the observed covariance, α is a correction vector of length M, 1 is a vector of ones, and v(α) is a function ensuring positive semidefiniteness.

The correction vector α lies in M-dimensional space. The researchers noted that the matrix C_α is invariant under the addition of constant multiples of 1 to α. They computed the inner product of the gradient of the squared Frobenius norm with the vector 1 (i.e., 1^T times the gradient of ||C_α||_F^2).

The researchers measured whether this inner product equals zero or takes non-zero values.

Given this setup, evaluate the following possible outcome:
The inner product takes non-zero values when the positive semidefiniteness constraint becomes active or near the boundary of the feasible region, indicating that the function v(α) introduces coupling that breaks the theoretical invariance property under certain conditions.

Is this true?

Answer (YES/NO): NO